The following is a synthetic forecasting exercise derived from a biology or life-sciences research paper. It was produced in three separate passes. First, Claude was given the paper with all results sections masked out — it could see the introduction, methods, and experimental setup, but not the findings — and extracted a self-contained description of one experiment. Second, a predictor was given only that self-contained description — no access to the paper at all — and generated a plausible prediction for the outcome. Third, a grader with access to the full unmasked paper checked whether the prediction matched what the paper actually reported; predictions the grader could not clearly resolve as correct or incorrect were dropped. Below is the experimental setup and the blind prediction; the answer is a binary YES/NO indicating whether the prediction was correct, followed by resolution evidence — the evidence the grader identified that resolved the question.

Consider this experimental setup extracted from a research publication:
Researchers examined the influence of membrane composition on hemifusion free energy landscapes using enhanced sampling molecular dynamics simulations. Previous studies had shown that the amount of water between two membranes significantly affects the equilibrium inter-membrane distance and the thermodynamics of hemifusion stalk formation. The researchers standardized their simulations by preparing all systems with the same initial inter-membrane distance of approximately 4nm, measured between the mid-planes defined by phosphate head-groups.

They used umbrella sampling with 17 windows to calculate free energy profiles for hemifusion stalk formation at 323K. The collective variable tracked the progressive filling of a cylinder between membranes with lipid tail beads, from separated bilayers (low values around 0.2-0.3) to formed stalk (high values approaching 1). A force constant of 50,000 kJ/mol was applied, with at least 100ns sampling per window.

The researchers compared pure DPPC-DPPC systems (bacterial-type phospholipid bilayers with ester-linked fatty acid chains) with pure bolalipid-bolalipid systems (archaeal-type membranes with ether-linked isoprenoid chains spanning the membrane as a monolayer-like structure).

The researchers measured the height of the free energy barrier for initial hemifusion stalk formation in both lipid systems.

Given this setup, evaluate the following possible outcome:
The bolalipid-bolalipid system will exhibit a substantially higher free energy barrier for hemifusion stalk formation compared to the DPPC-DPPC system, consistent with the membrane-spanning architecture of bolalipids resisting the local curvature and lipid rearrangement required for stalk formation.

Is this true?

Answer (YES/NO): YES